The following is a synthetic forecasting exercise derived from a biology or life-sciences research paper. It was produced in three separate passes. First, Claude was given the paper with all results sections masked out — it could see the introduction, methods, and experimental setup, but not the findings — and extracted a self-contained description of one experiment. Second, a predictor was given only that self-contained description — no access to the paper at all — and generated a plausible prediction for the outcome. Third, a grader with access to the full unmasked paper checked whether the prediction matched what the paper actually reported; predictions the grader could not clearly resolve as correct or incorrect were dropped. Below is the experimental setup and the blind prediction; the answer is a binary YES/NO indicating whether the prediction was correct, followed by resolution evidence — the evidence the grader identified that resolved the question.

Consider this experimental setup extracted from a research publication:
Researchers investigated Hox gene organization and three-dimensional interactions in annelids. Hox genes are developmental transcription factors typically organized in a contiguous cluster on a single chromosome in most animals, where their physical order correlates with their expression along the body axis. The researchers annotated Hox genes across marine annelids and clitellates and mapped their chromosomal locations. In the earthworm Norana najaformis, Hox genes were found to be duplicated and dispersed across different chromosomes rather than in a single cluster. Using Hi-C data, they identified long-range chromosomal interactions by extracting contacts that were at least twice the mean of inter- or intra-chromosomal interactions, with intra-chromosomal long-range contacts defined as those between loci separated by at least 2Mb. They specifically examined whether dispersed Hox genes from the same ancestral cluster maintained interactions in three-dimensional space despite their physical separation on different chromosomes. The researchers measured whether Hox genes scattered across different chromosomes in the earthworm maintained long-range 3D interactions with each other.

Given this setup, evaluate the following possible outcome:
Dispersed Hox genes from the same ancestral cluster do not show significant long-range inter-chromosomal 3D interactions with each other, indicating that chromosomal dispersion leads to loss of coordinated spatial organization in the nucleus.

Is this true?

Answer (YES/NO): NO